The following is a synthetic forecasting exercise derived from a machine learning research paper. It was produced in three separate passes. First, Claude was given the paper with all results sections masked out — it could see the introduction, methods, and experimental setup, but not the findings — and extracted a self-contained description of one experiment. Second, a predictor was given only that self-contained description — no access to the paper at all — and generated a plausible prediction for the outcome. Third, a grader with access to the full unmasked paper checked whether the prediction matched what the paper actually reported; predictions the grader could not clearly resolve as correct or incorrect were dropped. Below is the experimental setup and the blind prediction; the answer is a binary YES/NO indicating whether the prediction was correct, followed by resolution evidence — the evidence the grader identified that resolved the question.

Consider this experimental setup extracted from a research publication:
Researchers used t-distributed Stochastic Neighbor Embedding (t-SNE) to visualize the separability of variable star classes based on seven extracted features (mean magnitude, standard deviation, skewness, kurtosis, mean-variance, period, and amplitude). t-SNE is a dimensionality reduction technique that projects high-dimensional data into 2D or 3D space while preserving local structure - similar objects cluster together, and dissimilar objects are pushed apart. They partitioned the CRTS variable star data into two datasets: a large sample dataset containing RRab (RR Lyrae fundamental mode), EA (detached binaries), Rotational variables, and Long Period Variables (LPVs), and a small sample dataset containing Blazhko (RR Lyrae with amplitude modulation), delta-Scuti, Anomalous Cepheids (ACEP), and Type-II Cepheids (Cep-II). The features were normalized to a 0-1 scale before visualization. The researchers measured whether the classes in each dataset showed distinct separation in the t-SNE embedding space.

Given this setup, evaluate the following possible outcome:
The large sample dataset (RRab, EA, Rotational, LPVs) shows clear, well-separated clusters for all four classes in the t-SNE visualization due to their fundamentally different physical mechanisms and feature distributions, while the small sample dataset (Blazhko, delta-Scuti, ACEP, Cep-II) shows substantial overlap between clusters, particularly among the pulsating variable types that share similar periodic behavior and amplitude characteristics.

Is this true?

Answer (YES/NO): YES